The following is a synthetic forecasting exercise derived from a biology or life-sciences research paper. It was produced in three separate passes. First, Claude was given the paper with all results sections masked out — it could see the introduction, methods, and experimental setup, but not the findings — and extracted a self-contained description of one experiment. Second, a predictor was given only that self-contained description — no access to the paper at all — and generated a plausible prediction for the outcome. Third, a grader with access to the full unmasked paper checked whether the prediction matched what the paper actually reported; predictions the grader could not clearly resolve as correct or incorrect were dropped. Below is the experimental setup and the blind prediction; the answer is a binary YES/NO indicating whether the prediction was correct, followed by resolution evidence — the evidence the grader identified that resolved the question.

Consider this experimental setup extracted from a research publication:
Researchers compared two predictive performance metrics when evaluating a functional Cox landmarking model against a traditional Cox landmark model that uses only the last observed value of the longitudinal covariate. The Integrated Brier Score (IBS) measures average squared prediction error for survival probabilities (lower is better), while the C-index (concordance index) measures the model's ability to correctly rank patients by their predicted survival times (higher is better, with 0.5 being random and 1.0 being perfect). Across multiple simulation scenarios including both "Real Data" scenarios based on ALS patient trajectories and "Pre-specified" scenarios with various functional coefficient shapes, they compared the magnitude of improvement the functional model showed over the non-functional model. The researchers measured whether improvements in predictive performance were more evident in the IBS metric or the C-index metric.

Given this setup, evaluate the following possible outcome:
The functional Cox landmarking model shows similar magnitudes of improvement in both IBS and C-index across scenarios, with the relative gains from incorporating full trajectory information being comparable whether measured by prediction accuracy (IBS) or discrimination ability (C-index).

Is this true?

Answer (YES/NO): NO